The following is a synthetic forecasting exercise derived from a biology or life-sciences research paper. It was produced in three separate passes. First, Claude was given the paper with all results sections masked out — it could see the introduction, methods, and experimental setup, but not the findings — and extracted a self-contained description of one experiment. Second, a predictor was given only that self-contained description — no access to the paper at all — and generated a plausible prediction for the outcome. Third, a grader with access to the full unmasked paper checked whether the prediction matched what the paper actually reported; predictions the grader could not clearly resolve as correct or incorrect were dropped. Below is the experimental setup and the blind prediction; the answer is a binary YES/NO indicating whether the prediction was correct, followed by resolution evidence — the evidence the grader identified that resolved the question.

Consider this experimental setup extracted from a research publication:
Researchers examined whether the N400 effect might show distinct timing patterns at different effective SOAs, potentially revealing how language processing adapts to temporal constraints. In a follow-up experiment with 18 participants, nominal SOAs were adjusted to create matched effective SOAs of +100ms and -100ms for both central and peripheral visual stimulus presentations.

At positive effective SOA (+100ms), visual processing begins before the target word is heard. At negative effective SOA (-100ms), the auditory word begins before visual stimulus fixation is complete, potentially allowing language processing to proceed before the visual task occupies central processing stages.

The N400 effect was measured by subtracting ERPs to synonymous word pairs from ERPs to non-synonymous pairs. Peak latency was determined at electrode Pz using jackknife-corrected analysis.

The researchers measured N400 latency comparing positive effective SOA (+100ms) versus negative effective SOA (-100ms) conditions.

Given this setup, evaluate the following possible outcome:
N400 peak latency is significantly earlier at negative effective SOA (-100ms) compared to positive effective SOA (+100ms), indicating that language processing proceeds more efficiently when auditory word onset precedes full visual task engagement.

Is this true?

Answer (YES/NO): NO